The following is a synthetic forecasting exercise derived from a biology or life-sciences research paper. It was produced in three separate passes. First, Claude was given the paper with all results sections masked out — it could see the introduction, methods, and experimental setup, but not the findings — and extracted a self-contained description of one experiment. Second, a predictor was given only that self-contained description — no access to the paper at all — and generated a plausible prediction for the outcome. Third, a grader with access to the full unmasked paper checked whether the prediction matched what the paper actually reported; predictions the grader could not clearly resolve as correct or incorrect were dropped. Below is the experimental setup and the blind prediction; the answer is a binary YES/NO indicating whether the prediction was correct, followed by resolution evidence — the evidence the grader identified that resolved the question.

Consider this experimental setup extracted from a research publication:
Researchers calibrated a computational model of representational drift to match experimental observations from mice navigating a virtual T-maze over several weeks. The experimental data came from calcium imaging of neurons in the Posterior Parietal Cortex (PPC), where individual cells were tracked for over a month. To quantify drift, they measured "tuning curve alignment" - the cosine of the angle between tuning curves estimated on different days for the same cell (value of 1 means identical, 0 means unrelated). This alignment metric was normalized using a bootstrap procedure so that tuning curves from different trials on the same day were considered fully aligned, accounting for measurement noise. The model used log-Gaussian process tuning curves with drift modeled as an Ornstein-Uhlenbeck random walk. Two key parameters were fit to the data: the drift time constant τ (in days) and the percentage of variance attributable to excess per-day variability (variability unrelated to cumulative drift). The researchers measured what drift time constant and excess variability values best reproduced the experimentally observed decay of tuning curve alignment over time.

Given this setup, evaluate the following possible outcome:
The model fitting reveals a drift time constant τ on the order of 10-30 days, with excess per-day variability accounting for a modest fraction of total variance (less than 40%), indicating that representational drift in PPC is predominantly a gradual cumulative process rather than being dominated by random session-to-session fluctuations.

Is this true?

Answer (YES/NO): NO